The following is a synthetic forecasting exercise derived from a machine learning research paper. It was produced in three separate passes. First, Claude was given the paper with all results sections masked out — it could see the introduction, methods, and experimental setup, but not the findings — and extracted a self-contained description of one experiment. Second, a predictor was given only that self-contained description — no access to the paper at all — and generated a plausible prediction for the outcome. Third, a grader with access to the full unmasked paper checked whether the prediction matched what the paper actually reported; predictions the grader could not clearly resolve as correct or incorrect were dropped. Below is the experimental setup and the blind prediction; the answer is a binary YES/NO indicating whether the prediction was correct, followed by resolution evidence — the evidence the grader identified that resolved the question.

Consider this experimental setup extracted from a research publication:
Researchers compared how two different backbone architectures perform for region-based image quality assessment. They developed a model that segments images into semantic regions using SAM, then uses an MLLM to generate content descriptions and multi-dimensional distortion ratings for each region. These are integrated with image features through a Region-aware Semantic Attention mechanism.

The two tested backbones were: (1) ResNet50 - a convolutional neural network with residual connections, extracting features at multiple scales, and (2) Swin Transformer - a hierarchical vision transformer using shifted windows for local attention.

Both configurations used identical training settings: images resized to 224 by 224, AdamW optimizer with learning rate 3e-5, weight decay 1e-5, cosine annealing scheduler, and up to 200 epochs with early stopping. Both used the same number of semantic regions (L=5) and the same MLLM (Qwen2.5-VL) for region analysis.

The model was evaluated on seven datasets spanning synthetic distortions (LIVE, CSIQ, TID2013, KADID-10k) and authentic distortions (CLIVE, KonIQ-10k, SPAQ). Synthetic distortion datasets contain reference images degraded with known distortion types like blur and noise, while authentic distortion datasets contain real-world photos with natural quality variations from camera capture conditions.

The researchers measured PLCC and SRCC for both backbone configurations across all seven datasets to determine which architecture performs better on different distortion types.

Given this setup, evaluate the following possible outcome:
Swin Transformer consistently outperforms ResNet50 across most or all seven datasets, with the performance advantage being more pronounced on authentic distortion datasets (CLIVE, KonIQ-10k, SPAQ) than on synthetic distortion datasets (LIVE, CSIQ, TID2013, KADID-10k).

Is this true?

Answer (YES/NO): NO